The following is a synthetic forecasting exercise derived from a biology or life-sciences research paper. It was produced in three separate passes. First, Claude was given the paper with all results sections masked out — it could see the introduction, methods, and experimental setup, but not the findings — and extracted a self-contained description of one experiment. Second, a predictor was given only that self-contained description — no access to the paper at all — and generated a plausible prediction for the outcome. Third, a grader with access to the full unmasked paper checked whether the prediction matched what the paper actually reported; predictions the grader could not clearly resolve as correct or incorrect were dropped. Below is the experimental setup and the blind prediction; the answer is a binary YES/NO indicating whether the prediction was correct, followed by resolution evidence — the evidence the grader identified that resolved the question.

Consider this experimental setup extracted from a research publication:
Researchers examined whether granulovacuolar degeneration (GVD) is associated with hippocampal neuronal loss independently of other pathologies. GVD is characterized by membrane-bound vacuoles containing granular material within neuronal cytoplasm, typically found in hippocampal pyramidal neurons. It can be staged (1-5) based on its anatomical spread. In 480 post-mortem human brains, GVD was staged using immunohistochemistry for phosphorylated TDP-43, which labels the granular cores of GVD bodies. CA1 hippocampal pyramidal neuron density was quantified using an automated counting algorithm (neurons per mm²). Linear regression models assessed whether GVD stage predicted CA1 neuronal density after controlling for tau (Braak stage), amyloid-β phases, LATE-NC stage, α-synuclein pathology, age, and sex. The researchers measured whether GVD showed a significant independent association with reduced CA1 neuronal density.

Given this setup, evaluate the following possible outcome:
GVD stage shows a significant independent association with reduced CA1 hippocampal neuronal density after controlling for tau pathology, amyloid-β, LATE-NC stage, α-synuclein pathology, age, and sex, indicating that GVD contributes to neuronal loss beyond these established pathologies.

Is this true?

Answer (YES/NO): NO